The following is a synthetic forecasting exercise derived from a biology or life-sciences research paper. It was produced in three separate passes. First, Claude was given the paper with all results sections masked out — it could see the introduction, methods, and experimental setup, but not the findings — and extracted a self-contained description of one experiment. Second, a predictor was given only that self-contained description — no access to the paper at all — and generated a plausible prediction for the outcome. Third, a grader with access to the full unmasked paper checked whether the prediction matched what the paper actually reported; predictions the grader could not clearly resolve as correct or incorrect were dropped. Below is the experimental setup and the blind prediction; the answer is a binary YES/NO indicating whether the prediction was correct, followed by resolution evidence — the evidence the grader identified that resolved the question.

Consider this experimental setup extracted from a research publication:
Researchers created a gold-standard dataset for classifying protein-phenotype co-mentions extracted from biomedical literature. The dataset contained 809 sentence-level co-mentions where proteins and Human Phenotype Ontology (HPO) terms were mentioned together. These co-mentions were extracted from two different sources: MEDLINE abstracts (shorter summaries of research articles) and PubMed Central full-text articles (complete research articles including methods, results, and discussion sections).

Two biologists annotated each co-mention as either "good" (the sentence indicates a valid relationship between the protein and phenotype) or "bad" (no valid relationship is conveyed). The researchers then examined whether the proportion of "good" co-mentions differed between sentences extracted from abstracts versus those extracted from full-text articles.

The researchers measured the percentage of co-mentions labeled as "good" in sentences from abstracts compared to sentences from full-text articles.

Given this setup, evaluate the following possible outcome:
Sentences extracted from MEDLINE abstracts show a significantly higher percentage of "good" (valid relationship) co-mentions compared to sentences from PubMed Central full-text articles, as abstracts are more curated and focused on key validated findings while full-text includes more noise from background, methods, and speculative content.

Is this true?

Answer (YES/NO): NO